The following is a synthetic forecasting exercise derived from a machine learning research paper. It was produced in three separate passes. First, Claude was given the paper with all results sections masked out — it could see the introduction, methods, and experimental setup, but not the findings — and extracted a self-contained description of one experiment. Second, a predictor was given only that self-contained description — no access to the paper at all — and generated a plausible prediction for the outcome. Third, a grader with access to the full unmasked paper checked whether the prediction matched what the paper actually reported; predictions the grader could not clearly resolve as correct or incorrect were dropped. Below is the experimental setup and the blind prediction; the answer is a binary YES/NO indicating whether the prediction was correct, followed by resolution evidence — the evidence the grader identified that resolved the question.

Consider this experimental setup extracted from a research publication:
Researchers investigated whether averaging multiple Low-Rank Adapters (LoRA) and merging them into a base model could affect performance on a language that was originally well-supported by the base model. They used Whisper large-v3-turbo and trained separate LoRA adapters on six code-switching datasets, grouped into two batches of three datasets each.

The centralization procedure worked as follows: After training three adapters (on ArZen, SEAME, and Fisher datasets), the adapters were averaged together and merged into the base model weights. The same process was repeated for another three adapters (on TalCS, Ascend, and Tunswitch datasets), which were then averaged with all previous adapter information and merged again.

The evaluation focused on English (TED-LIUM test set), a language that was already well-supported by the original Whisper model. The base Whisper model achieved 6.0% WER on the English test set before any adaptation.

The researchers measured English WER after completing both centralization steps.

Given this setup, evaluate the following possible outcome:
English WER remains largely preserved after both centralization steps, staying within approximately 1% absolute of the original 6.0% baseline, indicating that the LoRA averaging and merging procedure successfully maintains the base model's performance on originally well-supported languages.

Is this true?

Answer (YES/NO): NO